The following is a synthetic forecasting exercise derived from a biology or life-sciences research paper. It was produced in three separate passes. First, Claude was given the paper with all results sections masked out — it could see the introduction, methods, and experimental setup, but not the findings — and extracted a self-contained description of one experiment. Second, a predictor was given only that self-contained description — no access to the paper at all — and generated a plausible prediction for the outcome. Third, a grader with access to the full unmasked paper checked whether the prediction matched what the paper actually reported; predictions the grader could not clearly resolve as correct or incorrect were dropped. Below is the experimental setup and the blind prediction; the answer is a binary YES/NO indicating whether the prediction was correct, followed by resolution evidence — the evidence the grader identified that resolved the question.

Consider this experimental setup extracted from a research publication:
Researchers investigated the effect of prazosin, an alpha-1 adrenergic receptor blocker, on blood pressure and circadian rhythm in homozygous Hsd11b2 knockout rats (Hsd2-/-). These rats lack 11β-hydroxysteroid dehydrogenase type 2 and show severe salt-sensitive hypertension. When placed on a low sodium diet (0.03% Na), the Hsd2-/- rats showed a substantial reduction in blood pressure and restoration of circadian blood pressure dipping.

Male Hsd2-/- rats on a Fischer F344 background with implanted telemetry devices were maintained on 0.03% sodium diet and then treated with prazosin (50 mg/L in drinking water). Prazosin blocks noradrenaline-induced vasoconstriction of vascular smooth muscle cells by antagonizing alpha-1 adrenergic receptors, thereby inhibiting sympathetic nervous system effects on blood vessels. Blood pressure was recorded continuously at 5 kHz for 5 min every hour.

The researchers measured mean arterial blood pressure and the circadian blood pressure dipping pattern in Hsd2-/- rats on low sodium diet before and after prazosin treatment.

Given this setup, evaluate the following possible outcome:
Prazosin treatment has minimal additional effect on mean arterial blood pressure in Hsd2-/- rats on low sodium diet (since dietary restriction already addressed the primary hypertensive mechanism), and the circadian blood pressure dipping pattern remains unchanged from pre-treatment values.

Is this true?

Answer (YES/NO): NO